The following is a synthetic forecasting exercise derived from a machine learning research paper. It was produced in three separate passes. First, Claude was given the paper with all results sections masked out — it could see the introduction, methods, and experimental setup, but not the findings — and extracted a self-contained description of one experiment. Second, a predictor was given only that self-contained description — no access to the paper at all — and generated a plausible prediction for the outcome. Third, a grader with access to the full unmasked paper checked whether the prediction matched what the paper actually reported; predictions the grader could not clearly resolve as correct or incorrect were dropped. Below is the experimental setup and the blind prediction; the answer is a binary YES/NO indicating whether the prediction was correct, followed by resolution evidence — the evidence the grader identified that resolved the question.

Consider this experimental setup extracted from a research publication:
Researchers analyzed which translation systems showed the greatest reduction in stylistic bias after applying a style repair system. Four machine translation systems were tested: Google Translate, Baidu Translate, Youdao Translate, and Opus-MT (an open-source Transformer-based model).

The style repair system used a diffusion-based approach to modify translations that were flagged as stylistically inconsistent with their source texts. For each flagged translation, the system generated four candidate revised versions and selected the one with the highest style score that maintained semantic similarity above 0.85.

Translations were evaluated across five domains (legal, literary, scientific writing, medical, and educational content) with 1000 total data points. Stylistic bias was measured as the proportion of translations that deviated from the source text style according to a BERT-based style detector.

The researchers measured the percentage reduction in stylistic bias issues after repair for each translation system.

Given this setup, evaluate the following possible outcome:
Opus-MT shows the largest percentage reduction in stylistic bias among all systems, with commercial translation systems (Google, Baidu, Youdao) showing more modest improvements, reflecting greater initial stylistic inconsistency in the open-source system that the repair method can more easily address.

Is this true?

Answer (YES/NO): NO